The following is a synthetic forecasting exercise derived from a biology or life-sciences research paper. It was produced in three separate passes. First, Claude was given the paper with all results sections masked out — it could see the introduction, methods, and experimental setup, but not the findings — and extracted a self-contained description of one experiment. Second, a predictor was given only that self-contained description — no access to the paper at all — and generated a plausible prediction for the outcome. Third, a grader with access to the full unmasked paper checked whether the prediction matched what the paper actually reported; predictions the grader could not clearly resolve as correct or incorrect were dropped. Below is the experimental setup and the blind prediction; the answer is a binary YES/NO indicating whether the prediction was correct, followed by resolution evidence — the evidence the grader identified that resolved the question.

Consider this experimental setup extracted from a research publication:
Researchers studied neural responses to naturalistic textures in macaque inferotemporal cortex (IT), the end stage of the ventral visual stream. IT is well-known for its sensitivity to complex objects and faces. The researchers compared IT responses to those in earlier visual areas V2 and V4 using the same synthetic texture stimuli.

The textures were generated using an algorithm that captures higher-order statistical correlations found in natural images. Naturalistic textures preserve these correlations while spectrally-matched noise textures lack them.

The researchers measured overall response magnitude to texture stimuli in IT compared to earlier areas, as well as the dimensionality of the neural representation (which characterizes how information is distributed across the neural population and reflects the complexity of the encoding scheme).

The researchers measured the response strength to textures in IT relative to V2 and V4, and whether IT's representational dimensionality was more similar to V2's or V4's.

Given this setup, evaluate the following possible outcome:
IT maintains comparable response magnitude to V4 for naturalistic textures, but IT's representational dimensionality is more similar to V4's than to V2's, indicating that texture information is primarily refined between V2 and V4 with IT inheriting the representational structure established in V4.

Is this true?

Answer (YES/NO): NO